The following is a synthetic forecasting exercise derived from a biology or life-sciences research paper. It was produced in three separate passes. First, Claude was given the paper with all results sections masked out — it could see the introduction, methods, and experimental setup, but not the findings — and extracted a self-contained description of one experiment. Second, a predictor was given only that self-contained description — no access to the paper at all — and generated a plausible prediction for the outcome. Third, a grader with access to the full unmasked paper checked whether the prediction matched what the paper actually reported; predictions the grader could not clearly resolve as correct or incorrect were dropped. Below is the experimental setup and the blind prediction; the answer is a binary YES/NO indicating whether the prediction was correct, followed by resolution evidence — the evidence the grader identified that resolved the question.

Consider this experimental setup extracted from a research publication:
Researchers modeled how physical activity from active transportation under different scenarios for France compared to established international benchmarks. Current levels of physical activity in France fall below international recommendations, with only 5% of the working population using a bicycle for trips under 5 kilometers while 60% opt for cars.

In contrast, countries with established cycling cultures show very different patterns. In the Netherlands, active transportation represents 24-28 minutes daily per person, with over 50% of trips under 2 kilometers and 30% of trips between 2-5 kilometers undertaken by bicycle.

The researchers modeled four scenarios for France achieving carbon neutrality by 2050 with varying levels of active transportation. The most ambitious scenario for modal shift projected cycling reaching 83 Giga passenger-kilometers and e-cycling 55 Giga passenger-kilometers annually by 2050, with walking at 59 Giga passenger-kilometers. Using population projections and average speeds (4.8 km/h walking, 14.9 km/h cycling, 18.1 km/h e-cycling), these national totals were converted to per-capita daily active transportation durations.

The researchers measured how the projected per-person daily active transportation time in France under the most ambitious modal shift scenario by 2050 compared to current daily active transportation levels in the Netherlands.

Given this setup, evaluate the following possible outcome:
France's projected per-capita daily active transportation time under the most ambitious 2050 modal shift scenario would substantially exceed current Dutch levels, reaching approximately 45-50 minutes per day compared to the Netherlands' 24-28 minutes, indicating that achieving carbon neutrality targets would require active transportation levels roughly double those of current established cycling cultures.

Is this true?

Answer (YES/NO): NO